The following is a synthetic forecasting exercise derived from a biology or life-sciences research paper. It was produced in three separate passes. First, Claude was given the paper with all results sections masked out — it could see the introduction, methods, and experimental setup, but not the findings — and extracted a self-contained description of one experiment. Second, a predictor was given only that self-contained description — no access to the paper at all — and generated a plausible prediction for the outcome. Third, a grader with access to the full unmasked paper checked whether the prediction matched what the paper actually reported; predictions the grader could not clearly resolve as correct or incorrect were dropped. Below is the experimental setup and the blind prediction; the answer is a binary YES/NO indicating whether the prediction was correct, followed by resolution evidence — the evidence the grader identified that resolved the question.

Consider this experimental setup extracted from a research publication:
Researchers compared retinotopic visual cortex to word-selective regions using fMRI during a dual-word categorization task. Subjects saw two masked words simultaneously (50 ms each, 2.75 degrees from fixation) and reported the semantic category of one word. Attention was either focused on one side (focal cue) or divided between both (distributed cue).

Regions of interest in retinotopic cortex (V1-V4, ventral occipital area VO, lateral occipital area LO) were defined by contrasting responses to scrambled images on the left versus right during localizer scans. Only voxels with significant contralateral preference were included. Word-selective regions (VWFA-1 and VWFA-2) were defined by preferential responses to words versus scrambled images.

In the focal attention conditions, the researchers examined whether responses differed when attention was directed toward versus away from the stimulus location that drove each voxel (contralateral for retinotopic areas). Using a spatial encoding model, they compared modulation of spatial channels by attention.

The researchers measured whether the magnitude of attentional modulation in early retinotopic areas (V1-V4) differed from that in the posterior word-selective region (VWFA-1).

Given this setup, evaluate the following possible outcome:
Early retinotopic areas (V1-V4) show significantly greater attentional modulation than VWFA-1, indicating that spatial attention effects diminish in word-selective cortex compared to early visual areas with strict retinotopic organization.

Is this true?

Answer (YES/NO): NO